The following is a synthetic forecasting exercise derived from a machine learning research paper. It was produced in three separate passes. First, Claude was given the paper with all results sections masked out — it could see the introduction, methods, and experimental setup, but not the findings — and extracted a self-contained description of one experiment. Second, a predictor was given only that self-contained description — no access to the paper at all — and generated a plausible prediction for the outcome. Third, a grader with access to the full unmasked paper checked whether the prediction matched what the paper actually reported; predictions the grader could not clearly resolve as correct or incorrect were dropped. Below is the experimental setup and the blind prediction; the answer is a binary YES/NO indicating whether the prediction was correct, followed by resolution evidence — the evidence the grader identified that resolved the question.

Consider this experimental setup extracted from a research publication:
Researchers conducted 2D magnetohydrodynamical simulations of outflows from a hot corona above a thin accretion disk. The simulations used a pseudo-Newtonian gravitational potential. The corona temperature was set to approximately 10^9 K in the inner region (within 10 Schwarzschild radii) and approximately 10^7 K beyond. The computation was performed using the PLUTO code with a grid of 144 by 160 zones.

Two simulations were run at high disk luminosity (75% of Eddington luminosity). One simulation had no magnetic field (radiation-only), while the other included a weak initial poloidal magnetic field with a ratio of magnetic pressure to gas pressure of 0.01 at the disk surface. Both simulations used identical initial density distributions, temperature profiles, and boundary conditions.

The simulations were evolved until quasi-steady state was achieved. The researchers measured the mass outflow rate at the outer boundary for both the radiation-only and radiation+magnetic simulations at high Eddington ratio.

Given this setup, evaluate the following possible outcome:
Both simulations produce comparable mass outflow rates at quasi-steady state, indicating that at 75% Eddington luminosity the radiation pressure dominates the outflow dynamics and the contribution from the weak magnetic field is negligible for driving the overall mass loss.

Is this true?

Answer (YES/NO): YES